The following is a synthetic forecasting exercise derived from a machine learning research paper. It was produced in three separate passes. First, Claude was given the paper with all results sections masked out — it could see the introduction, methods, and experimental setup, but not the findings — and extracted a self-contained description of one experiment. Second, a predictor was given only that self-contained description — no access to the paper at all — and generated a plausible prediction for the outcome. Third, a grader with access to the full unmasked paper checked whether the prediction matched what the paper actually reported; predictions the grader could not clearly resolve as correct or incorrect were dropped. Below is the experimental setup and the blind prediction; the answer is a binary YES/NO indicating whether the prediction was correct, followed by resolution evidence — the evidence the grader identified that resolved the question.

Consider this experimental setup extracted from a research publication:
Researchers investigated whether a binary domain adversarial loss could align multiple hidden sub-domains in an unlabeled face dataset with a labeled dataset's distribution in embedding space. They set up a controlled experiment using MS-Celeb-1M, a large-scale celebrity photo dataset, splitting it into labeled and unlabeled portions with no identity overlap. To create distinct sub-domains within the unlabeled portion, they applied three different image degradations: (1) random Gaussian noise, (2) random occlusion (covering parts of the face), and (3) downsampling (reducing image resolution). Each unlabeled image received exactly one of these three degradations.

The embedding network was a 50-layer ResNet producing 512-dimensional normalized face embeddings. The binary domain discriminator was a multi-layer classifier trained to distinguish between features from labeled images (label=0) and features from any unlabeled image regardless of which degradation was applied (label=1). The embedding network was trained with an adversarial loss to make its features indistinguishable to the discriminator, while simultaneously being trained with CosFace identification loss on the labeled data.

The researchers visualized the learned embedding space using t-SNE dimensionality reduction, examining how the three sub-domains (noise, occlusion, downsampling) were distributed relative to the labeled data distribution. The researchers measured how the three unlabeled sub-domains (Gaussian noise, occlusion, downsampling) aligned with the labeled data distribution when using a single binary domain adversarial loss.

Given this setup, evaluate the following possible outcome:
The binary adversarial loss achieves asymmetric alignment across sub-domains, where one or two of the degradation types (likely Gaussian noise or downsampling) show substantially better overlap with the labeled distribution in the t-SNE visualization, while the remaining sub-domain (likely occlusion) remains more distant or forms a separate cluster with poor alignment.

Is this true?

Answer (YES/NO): NO